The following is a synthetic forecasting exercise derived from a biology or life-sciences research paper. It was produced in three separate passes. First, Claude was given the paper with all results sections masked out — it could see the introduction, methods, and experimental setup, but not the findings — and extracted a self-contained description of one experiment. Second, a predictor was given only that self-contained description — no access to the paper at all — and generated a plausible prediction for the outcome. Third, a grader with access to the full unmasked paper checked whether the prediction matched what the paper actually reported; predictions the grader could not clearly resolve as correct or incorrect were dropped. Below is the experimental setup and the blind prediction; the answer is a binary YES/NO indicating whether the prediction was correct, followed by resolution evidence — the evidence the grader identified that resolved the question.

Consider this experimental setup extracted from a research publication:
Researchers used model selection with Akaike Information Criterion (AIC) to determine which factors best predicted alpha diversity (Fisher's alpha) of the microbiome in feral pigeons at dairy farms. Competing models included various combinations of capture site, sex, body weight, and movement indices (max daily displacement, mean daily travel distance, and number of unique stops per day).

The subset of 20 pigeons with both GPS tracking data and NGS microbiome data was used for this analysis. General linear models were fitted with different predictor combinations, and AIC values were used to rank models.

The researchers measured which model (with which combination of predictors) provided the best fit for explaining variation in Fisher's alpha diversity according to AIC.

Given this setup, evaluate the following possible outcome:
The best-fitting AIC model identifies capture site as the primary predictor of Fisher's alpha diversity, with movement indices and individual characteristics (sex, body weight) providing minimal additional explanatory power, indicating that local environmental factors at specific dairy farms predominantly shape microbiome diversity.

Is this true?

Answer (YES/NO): NO